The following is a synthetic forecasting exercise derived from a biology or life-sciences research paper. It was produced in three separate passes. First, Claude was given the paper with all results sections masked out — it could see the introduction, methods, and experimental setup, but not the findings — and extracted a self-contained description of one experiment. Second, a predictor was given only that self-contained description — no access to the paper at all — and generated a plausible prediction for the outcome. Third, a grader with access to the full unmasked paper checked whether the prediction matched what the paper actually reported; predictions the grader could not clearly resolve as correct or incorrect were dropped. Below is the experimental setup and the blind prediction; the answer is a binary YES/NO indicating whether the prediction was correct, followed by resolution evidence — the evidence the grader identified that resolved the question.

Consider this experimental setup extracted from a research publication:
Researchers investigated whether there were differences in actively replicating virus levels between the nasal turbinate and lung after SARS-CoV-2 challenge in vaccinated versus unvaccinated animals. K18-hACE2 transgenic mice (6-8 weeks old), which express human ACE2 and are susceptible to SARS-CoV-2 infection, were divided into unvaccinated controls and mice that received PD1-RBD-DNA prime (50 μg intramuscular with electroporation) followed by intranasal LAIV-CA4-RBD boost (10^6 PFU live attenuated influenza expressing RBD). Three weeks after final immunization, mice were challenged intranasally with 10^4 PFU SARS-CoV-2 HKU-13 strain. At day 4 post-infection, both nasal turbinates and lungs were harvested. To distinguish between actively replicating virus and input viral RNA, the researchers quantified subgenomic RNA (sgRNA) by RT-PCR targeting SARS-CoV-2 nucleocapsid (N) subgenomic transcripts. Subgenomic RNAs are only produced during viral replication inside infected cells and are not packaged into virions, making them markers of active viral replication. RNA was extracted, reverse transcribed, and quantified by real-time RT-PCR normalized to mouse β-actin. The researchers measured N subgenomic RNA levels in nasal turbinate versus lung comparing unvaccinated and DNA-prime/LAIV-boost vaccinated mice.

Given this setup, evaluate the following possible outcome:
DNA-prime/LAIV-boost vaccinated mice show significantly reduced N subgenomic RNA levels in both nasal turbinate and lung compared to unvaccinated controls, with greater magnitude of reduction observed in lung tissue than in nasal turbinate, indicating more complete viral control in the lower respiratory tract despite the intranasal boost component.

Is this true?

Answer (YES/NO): NO